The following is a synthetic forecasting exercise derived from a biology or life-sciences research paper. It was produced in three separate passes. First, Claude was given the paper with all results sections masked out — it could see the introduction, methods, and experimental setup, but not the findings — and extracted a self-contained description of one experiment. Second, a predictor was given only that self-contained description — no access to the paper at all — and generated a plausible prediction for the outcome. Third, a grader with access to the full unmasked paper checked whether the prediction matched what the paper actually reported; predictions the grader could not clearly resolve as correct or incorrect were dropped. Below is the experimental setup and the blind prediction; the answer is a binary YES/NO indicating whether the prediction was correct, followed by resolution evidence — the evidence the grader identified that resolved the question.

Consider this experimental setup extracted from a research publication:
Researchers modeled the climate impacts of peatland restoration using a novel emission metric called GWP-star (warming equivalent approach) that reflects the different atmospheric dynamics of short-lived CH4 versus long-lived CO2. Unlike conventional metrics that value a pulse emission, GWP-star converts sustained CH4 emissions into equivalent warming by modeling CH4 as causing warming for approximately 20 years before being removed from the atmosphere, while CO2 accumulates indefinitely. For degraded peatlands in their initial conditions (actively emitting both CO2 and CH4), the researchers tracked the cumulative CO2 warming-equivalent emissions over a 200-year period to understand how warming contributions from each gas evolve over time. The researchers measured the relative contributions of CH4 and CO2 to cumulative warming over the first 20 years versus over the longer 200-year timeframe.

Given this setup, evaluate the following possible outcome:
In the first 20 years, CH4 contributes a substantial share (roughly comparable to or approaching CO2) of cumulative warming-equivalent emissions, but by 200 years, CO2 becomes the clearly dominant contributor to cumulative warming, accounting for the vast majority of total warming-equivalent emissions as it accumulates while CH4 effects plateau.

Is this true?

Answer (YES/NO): YES